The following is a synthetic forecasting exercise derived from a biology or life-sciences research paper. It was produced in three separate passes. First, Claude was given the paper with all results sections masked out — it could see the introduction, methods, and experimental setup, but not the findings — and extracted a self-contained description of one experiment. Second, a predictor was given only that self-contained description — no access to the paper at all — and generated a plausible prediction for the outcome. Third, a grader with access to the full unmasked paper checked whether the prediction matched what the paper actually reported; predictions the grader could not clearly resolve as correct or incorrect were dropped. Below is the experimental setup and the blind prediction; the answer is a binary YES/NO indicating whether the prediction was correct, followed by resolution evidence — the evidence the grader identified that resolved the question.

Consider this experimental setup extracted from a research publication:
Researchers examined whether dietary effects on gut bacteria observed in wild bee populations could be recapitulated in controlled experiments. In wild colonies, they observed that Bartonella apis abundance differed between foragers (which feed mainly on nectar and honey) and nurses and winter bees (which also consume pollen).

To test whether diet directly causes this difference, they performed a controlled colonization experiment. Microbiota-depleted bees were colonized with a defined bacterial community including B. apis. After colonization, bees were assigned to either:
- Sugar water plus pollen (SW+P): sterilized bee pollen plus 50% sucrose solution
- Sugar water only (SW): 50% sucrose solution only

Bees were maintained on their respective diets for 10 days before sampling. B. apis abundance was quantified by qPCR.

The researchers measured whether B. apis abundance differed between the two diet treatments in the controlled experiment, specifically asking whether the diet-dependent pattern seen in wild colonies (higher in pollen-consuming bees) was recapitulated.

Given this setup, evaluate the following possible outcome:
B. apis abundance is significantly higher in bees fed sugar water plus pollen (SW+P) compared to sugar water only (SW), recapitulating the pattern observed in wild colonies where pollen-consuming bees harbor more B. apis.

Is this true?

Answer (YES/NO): NO